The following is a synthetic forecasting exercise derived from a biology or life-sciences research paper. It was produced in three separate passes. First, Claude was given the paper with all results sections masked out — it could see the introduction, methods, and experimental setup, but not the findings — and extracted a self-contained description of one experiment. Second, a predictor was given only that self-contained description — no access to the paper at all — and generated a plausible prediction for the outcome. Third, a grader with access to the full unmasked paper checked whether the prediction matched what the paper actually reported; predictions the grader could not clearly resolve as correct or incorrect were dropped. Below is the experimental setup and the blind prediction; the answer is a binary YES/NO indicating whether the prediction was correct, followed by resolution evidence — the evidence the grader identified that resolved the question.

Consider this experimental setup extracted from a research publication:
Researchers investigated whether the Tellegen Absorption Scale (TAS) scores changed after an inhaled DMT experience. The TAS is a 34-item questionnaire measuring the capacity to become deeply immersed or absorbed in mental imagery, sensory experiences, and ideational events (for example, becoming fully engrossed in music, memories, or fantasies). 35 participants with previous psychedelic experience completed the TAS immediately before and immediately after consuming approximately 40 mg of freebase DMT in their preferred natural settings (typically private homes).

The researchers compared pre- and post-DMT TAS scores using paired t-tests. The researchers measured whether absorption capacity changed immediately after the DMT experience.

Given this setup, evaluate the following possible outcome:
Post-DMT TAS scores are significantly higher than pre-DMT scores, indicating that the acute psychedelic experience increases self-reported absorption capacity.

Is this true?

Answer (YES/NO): YES